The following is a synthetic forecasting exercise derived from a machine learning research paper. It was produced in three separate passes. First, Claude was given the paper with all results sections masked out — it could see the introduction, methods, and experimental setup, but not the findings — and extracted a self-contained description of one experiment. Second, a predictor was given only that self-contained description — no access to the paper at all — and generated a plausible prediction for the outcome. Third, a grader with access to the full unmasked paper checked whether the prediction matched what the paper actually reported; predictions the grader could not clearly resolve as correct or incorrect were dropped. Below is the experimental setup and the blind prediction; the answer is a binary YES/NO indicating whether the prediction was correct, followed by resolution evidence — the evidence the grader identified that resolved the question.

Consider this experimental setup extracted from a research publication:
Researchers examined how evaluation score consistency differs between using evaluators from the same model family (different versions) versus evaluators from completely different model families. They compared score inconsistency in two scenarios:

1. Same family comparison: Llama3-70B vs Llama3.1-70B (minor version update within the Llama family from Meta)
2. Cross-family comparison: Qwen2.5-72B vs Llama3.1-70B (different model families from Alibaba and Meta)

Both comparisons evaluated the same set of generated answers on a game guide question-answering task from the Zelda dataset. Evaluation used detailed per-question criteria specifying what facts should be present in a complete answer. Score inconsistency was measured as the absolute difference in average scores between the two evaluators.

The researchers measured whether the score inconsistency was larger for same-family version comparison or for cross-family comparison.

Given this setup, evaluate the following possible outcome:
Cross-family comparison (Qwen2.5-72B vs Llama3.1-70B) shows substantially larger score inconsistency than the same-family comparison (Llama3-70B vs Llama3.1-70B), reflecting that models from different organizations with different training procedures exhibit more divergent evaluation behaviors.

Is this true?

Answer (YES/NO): NO